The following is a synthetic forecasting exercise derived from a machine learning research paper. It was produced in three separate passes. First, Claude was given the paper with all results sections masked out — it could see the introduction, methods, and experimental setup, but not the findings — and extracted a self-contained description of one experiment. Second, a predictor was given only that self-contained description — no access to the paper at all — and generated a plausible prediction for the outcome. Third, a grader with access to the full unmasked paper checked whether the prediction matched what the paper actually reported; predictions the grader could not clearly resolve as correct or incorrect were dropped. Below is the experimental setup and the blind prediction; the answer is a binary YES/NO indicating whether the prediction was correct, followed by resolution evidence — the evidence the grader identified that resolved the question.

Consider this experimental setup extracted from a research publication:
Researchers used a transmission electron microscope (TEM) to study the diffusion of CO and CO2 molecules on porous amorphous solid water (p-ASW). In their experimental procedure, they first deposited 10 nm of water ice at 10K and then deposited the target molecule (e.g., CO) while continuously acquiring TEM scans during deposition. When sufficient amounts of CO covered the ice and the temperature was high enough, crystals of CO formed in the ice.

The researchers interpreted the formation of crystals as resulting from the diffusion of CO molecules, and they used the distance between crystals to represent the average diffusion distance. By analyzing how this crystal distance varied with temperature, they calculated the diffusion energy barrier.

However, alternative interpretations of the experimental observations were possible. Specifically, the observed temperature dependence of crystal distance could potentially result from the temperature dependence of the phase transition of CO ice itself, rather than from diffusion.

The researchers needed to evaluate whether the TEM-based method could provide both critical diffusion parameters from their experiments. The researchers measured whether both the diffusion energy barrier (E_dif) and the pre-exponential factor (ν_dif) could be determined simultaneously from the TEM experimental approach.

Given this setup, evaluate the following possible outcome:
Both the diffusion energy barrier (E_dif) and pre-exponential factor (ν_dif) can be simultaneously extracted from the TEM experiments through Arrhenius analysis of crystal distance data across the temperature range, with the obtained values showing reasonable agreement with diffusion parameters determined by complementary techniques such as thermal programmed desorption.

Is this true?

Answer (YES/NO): NO